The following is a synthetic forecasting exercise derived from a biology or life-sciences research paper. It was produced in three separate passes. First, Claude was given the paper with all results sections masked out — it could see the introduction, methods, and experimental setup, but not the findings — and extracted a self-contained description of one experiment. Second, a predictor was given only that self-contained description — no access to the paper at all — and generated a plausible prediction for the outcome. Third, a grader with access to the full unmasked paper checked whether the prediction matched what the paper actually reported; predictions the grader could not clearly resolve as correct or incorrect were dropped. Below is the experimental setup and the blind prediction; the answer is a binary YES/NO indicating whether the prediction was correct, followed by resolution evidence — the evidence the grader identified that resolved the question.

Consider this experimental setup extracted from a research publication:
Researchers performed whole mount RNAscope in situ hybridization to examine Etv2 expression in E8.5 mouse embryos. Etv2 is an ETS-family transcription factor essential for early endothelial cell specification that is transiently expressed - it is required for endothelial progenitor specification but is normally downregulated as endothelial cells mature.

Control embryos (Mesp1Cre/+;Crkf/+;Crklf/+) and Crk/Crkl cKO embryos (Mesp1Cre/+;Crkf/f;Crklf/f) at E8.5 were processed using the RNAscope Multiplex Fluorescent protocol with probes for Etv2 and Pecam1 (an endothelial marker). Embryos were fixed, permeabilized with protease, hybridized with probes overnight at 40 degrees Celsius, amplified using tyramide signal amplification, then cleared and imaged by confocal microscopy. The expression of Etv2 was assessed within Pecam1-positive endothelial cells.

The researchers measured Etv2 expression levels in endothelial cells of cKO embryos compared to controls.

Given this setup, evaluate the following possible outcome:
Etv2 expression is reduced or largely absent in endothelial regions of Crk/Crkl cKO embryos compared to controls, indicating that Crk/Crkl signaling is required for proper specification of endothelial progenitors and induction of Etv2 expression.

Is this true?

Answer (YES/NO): NO